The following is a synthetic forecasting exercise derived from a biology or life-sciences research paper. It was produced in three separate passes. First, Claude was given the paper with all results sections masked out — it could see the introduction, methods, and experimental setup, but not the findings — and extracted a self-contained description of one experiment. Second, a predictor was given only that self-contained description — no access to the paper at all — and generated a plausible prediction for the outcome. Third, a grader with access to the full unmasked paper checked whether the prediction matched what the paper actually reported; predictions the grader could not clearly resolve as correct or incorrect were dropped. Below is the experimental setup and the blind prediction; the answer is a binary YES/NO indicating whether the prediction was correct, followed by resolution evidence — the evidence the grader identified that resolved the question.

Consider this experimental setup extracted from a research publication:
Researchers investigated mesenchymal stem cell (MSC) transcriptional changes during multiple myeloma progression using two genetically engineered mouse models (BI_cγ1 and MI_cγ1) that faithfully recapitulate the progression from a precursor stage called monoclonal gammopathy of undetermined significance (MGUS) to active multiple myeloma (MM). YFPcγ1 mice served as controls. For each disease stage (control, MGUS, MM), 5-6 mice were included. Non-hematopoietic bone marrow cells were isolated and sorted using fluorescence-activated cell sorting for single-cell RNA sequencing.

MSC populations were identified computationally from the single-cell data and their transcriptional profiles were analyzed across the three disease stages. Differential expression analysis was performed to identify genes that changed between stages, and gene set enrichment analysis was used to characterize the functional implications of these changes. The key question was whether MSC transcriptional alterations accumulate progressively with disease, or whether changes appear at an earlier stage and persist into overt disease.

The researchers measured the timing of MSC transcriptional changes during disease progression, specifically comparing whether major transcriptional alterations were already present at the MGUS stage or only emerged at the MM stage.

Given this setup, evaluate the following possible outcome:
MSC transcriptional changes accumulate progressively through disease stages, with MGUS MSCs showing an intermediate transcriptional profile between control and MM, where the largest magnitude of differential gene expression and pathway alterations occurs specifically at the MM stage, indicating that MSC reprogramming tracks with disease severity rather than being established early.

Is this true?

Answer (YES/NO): NO